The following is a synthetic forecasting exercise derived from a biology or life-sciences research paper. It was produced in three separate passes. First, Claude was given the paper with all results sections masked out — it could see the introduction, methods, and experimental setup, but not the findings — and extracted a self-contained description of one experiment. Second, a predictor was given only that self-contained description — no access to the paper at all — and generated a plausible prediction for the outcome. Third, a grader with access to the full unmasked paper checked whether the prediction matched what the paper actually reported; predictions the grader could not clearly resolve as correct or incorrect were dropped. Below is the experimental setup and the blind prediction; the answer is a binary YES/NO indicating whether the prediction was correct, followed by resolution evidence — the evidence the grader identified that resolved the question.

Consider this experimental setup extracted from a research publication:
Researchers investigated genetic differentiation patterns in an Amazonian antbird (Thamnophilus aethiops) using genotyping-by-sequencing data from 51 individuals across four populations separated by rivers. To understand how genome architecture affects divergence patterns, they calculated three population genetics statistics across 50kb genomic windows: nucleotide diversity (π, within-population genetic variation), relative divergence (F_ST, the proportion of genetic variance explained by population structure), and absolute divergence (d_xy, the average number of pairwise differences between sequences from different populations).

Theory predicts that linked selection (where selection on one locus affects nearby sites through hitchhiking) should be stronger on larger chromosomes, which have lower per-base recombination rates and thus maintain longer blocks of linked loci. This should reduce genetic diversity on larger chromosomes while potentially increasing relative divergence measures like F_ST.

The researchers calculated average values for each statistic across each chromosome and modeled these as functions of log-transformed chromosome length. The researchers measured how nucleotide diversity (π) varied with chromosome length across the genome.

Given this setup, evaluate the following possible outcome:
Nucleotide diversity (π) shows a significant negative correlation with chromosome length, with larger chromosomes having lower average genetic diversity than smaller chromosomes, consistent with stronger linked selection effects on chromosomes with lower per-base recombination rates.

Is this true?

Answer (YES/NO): YES